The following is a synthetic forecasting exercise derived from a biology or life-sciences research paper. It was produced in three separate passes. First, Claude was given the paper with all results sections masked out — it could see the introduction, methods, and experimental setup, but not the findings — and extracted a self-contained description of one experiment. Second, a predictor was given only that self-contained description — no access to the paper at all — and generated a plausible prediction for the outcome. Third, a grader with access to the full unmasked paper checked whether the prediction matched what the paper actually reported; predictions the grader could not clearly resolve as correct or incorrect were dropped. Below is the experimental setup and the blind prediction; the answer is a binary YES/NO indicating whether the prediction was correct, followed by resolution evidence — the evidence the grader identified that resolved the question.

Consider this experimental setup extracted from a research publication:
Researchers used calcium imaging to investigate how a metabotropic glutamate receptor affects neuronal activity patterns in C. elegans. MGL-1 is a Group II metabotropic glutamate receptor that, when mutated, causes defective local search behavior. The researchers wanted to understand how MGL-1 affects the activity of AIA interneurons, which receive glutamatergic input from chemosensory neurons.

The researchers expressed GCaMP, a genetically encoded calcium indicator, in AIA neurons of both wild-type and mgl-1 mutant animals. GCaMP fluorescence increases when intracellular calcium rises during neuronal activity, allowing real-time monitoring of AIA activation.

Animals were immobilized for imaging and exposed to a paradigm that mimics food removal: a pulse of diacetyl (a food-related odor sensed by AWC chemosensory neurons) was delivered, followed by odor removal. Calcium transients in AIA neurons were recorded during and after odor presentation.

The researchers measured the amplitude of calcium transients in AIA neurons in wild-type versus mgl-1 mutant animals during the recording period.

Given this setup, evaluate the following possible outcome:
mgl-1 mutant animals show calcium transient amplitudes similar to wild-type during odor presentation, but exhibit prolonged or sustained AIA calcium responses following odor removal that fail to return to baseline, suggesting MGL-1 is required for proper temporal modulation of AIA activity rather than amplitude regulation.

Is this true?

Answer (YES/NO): NO